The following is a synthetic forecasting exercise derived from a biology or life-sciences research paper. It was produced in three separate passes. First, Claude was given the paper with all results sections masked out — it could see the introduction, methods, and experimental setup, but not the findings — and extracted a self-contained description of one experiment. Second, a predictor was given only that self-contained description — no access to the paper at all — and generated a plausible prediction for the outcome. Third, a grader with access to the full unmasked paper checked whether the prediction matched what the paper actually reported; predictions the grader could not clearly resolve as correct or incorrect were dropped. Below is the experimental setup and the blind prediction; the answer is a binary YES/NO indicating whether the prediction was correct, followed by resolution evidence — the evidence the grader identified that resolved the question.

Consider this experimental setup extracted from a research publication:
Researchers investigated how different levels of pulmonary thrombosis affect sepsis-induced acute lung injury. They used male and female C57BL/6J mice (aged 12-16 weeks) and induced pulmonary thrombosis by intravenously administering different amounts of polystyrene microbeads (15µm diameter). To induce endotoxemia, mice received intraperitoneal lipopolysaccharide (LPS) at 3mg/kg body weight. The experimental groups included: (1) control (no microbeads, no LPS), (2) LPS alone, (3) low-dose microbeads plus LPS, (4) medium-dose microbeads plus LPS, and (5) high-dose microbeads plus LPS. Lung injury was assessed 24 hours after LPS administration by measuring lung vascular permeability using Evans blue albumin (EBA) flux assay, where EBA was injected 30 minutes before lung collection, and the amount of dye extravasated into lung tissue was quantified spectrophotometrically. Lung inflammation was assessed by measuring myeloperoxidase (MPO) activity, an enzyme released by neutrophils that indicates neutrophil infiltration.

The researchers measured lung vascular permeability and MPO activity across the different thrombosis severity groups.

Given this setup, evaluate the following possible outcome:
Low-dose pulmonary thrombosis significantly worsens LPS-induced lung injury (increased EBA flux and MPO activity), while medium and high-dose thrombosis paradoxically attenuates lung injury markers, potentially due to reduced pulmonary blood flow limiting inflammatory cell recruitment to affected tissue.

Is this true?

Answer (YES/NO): NO